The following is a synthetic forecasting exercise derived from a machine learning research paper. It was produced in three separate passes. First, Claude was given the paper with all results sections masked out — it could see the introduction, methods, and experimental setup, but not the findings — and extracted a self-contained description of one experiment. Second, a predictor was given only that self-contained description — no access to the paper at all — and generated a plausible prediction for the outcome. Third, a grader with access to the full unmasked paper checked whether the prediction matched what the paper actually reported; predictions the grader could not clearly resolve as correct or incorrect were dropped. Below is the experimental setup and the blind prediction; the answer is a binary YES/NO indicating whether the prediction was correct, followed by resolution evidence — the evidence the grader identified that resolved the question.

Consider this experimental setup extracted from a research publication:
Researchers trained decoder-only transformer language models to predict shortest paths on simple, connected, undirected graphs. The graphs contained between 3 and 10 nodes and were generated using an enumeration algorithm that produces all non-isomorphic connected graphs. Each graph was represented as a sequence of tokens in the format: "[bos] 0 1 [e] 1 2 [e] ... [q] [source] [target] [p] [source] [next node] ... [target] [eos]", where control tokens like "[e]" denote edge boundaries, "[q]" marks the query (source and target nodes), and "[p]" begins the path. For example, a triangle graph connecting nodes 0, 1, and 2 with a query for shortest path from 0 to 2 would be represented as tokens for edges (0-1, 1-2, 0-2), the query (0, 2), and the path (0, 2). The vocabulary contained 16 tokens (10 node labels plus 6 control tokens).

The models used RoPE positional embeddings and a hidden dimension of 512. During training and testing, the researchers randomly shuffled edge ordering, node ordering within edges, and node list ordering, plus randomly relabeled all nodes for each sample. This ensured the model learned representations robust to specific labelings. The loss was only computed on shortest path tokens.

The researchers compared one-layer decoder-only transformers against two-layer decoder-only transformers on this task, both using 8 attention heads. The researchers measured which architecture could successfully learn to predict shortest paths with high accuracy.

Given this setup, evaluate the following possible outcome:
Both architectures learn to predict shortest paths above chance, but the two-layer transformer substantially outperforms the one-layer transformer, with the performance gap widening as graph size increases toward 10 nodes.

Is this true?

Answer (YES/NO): NO